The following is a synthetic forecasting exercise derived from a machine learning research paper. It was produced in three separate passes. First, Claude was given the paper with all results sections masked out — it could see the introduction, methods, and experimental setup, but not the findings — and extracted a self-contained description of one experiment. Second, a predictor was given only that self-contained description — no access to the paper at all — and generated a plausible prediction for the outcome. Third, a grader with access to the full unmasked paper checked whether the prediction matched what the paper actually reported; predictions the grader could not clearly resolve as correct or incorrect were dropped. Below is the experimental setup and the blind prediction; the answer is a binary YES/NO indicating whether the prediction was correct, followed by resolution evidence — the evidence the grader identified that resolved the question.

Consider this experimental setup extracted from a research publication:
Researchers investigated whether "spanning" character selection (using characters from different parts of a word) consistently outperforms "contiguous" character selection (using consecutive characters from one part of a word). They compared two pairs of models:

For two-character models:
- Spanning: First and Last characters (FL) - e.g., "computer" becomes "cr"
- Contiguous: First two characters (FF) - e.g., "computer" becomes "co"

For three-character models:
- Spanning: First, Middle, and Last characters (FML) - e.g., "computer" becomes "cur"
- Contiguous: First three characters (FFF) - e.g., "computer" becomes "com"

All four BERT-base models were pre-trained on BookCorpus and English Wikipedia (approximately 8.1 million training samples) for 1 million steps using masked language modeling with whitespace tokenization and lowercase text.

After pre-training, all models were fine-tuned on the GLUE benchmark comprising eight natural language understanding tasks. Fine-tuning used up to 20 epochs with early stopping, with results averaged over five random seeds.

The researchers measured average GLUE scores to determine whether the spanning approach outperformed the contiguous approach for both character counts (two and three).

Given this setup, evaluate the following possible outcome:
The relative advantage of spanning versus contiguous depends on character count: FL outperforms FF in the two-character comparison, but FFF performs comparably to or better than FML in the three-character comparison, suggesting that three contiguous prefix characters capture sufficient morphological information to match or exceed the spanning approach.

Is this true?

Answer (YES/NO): NO